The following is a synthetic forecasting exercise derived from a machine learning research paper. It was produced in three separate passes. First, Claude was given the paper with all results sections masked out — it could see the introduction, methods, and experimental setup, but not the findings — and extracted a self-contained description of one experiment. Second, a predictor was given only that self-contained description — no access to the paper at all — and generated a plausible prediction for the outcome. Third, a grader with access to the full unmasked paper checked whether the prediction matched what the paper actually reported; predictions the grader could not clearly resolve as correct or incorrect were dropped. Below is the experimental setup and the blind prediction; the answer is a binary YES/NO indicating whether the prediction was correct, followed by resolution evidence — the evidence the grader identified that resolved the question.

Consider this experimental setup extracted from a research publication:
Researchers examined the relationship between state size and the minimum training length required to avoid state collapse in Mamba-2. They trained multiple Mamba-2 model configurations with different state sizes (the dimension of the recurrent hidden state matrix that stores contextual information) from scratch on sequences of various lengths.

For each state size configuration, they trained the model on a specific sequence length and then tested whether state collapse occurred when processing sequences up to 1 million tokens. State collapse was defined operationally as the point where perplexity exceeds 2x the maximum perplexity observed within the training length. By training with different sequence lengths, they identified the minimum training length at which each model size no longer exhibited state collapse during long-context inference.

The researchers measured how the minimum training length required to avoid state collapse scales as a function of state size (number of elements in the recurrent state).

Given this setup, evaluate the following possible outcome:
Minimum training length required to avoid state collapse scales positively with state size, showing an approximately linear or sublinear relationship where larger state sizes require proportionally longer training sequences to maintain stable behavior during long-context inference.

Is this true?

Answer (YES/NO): YES